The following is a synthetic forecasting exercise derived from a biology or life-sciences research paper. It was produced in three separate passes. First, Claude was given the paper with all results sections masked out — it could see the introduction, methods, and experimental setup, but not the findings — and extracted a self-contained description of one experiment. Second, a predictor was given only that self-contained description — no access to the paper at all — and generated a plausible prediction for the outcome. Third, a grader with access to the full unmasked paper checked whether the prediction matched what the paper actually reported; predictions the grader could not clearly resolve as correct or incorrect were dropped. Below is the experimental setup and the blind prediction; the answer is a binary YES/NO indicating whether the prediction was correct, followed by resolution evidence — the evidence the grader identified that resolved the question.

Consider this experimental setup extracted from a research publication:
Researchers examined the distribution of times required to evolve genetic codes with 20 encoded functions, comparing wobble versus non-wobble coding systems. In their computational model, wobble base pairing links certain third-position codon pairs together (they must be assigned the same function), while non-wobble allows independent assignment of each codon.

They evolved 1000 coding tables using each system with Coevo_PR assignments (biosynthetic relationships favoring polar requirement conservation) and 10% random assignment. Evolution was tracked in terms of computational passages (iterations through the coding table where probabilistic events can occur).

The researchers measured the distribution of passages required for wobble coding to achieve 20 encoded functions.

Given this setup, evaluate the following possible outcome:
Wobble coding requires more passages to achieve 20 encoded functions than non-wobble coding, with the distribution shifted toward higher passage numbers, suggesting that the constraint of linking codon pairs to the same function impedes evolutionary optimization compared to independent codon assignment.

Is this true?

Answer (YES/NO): NO